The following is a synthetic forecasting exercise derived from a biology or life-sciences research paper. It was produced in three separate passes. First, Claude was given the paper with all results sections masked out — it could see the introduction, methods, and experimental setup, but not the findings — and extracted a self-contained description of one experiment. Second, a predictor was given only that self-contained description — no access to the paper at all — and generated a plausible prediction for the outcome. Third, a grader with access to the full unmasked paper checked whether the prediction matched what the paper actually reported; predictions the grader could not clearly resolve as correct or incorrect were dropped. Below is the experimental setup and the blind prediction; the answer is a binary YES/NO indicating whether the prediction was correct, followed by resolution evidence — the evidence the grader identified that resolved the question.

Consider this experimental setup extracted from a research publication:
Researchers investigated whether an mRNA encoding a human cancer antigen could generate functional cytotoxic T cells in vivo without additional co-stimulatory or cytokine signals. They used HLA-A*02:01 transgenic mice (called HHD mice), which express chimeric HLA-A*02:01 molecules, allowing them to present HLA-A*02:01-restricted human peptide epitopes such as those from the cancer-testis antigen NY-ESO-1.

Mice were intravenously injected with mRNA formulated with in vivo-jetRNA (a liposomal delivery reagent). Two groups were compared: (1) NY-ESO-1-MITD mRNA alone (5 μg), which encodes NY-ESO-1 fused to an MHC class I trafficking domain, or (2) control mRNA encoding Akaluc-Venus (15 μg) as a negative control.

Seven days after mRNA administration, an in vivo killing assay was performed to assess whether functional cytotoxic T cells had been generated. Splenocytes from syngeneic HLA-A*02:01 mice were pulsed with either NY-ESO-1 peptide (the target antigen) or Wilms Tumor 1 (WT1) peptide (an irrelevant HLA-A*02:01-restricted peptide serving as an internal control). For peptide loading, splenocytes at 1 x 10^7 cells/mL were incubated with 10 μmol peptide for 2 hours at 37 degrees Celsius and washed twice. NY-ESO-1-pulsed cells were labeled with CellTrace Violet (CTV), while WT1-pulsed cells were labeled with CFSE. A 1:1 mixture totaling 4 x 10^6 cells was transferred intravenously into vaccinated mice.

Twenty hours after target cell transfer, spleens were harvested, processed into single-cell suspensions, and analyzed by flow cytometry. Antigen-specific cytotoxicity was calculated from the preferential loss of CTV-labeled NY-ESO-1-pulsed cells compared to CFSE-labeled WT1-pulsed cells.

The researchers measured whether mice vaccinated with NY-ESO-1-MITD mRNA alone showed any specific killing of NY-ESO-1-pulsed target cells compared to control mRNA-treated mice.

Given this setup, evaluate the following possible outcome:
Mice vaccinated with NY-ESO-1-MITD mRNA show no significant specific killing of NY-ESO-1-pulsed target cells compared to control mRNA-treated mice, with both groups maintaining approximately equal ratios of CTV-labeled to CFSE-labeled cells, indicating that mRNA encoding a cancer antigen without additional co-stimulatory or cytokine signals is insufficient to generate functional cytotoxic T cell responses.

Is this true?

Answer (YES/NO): YES